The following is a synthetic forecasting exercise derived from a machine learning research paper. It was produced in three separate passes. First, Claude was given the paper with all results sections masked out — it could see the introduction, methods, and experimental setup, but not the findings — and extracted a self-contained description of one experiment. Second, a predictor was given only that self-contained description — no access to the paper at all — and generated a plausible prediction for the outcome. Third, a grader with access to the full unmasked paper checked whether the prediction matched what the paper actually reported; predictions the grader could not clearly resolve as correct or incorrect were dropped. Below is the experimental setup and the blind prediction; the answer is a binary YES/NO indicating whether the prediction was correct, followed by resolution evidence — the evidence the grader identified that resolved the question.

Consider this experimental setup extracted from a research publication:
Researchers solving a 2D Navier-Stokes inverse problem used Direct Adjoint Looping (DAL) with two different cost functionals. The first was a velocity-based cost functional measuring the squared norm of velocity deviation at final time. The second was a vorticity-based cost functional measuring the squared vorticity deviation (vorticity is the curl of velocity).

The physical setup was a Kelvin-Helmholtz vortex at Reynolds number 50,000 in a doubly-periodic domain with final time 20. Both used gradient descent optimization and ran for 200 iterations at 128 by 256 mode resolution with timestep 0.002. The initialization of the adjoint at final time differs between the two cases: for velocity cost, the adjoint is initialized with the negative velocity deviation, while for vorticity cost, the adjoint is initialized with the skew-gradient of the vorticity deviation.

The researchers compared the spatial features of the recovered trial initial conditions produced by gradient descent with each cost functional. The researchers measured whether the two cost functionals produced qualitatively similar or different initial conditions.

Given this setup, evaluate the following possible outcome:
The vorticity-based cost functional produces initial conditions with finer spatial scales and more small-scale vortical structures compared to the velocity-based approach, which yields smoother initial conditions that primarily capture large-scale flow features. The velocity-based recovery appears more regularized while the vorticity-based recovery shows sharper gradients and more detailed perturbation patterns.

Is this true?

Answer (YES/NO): NO